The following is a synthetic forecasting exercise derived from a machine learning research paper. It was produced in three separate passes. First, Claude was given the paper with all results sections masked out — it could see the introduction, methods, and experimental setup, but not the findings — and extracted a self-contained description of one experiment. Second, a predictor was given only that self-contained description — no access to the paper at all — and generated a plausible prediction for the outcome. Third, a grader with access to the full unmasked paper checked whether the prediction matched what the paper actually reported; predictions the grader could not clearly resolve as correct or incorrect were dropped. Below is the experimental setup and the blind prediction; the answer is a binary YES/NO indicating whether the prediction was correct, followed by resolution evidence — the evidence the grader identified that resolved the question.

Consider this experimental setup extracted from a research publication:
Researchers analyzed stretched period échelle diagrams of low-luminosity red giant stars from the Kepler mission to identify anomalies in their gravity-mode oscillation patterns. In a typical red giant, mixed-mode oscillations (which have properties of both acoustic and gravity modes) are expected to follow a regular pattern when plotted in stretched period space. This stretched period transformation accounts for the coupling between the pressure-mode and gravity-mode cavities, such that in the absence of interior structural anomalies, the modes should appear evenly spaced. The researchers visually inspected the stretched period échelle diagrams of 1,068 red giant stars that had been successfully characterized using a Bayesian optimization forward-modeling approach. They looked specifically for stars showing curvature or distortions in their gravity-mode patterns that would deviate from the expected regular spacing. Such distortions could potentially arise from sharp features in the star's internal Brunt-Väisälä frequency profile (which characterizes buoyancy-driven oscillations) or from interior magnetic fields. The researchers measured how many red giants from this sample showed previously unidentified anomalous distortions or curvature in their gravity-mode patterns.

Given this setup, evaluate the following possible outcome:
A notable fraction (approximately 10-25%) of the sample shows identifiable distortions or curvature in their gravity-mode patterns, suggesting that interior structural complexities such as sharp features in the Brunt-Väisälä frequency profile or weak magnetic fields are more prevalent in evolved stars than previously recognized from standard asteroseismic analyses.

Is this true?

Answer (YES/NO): NO